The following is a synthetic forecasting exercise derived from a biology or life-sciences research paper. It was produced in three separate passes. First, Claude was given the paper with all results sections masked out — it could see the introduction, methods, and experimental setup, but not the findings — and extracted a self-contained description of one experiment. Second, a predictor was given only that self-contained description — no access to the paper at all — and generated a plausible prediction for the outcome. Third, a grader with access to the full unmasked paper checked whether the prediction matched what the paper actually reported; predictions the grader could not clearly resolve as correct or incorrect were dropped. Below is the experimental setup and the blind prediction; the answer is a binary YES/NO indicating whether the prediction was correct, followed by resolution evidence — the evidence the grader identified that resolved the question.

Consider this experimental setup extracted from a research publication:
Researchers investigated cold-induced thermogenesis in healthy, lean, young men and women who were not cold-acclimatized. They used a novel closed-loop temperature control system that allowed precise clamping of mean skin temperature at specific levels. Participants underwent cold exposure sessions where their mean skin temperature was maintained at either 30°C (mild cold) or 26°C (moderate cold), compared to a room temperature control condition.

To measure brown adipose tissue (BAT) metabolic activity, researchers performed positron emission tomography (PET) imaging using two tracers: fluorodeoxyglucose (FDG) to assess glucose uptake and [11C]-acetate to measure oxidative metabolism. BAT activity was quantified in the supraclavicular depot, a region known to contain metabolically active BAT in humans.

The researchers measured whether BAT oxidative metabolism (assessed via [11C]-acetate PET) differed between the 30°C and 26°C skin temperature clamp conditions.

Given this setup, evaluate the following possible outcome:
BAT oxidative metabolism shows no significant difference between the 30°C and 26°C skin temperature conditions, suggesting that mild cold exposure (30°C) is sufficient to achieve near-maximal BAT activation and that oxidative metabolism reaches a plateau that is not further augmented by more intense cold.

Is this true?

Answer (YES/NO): YES